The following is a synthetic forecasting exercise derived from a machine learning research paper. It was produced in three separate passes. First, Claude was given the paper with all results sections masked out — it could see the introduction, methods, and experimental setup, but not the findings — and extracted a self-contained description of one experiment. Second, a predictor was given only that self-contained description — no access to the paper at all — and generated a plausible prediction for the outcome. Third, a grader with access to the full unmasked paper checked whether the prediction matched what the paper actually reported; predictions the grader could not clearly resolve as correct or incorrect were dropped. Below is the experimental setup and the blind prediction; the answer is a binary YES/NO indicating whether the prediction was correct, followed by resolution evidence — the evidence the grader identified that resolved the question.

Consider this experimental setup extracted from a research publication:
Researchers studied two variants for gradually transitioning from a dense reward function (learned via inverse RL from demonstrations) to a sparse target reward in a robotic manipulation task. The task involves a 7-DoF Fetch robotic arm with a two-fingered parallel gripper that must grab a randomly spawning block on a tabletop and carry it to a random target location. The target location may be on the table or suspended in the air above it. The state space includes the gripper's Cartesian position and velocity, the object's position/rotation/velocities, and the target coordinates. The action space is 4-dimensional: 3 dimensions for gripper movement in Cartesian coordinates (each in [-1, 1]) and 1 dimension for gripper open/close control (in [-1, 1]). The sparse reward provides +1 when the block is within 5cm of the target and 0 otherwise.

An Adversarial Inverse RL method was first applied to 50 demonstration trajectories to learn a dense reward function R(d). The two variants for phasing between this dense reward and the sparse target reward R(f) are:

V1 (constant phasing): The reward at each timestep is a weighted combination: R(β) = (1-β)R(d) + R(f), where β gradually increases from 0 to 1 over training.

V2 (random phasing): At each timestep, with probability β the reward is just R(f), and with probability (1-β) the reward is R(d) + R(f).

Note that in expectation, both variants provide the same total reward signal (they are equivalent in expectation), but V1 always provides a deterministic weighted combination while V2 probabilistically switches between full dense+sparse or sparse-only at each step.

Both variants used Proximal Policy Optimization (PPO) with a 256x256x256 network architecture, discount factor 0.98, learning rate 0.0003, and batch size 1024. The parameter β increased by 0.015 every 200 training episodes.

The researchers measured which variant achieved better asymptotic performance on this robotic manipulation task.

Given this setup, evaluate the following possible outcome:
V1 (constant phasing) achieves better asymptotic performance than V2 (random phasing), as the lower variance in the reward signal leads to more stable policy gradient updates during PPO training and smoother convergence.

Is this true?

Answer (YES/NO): YES